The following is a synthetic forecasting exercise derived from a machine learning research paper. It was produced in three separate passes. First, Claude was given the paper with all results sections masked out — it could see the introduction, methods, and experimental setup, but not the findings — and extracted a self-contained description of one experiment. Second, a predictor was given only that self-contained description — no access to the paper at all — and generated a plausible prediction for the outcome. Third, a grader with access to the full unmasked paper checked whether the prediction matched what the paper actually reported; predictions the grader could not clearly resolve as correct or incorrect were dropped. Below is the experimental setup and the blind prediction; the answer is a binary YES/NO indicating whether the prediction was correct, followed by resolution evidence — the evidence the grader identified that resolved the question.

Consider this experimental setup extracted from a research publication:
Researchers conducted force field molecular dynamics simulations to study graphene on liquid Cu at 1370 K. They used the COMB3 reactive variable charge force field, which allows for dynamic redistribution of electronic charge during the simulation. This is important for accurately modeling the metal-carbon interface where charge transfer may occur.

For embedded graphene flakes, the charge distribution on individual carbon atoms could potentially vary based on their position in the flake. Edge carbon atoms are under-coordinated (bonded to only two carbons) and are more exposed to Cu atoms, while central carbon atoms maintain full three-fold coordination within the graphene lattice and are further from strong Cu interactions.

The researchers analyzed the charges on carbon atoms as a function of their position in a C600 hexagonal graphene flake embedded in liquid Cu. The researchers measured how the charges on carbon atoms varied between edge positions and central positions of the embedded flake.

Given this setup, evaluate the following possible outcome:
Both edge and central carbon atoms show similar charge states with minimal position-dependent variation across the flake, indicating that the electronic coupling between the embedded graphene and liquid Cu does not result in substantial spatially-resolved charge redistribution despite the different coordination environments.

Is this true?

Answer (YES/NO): NO